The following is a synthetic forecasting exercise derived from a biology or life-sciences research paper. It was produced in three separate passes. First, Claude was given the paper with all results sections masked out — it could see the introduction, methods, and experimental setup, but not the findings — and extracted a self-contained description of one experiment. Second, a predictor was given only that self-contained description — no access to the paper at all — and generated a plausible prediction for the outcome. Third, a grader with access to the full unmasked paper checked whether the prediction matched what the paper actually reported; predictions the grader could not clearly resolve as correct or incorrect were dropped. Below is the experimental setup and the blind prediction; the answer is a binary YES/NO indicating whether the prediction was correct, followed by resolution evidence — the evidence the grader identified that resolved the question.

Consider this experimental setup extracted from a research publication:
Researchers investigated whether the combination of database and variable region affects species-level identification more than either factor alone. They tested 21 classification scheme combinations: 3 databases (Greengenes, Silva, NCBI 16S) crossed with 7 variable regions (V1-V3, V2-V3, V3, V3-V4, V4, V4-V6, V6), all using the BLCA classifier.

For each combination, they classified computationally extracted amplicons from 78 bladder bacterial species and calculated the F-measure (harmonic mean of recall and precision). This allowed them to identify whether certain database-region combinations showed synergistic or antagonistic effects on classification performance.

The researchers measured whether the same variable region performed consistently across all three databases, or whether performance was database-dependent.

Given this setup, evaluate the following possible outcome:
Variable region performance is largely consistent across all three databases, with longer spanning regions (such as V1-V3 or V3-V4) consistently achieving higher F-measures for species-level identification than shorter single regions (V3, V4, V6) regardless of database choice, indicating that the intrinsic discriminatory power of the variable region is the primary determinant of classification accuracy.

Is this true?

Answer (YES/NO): NO